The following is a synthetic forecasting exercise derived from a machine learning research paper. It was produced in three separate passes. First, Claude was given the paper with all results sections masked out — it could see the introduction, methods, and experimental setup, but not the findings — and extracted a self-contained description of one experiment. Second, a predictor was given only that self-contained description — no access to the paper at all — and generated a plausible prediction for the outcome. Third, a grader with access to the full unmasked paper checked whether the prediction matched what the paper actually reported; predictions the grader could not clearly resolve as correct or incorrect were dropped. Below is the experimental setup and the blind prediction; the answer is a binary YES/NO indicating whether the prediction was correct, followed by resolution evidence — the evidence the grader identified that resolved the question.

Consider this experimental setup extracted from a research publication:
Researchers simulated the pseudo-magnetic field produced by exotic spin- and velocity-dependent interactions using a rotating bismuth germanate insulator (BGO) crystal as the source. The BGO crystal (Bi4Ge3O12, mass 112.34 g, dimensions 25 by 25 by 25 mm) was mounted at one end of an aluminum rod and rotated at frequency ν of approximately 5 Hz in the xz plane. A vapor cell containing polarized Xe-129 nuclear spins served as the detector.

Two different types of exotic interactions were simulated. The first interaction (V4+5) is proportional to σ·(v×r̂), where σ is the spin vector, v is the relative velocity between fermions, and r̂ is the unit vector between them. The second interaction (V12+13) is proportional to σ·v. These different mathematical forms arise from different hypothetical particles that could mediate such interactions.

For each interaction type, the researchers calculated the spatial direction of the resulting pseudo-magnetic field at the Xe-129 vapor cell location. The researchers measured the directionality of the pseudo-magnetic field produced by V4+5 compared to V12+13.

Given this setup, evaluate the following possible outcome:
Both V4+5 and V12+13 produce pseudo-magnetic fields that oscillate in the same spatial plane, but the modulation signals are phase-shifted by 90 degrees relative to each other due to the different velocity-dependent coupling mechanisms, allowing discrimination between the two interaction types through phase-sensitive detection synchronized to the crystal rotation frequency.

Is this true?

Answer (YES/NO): NO